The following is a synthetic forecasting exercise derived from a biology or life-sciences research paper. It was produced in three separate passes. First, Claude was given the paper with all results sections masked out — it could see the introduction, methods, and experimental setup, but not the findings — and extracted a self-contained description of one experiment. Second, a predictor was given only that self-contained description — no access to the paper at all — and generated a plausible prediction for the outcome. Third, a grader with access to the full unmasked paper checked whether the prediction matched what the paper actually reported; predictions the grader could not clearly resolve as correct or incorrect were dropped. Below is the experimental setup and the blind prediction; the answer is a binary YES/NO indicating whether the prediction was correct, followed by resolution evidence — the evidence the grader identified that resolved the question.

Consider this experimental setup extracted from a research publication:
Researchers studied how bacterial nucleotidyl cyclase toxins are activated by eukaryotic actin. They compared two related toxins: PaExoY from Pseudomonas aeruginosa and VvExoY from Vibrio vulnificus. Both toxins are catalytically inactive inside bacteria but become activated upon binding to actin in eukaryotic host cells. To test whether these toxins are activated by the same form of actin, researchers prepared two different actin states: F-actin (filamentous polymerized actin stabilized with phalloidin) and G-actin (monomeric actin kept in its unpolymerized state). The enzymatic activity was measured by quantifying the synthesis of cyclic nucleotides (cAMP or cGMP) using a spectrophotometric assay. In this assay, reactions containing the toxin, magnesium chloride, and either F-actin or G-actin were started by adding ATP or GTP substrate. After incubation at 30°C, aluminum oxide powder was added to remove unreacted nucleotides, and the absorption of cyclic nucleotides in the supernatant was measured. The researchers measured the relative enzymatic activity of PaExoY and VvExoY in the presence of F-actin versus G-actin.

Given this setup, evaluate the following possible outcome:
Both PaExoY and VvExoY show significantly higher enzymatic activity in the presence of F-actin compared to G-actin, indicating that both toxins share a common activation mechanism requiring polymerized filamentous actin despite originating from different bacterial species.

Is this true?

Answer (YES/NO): NO